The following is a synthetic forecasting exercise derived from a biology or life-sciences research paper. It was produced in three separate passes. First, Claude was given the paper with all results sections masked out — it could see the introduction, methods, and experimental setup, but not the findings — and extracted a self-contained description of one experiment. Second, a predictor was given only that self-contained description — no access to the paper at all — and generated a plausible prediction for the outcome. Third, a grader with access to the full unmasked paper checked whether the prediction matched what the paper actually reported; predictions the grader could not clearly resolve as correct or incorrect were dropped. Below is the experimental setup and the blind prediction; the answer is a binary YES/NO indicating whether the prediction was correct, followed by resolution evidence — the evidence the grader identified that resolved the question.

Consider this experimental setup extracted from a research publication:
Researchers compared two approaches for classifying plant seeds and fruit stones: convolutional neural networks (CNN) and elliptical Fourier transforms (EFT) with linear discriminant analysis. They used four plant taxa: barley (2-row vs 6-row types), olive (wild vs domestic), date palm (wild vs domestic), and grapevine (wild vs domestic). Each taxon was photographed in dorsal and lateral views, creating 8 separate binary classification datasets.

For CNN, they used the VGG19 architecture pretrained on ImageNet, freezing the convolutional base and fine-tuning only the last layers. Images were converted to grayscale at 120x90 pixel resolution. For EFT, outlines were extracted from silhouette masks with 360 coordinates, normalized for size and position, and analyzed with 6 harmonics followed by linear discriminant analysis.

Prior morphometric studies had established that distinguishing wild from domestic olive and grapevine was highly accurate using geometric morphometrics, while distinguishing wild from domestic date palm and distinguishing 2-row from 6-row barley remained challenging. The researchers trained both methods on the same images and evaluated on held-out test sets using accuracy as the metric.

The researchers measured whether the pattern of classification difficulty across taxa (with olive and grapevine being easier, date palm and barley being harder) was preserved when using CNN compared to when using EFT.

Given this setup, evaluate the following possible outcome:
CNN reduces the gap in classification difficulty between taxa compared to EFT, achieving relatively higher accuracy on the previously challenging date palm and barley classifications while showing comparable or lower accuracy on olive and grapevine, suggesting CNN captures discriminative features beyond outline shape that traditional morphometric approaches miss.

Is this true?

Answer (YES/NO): NO